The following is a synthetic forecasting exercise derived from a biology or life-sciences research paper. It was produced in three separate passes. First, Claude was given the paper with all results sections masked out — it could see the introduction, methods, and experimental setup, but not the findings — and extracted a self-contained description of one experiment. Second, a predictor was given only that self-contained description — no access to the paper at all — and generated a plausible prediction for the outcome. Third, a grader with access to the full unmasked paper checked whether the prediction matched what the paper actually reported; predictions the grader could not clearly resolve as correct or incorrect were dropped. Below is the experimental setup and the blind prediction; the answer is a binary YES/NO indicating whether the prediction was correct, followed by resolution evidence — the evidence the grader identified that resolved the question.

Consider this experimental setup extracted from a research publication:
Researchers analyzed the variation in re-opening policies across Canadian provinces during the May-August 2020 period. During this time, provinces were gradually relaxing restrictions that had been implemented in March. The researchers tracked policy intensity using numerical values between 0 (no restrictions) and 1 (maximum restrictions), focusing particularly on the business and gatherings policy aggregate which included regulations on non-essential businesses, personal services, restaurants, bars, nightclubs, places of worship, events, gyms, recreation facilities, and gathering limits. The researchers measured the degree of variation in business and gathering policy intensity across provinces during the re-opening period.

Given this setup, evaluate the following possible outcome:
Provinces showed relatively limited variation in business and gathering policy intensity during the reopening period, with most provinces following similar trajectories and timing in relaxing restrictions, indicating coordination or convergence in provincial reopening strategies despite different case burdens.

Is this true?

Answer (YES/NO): NO